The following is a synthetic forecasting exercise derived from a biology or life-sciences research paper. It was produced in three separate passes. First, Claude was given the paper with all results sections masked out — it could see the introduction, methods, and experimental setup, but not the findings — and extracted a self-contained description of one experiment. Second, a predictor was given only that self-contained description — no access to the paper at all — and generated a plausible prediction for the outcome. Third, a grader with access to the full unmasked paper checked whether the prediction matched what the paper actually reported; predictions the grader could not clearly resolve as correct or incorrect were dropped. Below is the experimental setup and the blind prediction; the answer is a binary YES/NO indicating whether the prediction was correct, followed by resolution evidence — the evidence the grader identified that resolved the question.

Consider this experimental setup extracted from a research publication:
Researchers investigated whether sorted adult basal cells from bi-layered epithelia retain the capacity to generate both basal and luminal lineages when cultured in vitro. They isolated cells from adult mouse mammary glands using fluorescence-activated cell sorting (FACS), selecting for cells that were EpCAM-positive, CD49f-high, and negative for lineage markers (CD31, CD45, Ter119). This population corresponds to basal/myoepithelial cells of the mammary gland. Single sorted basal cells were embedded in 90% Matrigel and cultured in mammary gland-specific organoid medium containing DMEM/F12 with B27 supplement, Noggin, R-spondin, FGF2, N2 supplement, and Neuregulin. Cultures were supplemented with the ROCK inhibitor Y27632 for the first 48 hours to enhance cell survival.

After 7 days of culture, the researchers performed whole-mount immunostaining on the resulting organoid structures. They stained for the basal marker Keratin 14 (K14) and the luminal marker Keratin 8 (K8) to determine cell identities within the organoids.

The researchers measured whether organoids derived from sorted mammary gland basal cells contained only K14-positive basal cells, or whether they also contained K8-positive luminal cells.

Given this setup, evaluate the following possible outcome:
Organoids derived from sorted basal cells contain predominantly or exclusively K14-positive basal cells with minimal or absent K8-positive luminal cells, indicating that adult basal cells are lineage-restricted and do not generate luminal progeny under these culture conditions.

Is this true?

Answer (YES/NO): NO